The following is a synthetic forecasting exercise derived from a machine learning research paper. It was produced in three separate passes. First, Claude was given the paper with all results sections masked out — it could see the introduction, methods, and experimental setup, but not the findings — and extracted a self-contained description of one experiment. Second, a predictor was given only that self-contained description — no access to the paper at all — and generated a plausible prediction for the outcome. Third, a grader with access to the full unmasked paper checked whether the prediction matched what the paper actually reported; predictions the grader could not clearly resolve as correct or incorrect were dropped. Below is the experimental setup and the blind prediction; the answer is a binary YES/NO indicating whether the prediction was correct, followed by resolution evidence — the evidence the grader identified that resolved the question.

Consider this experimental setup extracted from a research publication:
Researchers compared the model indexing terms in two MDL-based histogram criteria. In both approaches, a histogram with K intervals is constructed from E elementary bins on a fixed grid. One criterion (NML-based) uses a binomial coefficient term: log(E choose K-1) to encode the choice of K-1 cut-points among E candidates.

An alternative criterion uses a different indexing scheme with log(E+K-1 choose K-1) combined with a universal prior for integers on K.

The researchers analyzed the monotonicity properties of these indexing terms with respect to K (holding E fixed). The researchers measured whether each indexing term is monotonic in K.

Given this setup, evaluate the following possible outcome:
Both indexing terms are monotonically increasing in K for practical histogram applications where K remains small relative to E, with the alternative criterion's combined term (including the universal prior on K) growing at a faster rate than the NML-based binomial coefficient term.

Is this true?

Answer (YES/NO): NO